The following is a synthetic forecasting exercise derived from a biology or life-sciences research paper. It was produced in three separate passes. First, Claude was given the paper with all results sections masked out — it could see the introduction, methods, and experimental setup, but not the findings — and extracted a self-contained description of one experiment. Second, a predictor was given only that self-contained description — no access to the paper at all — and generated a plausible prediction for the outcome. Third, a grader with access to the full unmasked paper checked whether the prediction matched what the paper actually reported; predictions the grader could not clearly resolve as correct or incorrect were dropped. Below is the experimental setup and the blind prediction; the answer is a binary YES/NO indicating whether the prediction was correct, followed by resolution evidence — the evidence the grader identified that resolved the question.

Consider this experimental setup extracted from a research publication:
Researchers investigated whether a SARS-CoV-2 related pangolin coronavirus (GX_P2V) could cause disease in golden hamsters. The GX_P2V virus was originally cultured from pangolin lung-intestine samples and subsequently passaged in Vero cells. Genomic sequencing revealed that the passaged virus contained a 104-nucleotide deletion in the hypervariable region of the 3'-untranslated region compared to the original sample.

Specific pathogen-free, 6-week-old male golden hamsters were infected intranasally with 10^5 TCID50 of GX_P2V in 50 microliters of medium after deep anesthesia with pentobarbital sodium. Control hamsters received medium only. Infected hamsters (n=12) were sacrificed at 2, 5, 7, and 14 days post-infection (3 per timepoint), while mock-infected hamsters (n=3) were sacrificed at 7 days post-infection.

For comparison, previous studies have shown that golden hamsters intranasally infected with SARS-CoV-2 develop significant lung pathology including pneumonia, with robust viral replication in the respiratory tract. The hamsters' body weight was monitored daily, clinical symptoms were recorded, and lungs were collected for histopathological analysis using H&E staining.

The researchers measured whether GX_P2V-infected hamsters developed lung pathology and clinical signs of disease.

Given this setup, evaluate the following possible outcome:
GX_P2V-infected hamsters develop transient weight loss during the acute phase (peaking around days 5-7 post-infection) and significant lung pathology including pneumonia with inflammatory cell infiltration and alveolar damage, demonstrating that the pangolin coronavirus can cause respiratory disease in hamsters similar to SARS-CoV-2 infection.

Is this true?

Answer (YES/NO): NO